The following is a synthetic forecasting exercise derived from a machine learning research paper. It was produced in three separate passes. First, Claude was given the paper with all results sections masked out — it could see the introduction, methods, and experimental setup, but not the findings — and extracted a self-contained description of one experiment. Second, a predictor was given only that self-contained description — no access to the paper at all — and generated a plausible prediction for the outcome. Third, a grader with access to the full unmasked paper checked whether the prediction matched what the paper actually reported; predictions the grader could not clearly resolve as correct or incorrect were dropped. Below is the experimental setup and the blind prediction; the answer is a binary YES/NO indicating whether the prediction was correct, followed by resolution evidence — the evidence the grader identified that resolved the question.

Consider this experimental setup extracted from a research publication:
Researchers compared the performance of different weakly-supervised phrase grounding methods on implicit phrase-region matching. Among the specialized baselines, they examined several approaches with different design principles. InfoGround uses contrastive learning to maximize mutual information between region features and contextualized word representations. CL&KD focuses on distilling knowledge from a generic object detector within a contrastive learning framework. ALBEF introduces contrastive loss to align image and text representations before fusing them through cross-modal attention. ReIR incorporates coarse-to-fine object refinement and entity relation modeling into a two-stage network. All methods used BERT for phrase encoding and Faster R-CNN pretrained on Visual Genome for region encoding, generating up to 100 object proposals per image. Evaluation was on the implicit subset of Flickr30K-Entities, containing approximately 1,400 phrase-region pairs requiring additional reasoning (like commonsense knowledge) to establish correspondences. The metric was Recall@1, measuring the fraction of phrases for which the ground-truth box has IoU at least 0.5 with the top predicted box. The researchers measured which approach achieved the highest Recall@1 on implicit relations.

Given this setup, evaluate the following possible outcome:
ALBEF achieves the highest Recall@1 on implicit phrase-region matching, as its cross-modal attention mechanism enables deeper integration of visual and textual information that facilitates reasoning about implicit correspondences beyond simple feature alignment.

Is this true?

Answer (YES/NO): NO